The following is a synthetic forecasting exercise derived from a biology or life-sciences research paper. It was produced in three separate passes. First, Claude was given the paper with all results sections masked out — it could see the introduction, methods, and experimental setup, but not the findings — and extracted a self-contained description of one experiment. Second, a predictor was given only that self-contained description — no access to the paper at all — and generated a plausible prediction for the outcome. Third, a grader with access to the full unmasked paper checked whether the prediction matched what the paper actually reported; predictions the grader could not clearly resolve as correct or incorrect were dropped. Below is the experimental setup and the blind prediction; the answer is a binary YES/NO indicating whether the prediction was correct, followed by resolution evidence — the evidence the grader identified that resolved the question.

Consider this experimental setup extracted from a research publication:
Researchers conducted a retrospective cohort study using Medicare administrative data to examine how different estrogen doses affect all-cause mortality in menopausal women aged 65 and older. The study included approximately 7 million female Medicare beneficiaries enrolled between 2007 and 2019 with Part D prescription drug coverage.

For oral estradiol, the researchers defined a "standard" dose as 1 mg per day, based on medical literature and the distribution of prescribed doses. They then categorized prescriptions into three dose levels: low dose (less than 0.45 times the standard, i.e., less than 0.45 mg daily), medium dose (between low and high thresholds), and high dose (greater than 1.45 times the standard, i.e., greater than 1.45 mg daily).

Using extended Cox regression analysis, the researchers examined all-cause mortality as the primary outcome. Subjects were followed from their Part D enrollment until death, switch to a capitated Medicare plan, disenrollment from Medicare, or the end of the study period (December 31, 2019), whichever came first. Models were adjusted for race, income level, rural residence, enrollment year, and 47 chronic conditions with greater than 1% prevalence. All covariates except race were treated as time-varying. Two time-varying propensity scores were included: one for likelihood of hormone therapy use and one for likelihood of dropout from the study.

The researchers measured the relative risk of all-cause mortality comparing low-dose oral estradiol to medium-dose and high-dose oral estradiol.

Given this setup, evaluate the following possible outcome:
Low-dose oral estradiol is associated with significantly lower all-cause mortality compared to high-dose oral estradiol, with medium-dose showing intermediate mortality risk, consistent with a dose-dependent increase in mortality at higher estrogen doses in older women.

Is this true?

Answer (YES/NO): NO